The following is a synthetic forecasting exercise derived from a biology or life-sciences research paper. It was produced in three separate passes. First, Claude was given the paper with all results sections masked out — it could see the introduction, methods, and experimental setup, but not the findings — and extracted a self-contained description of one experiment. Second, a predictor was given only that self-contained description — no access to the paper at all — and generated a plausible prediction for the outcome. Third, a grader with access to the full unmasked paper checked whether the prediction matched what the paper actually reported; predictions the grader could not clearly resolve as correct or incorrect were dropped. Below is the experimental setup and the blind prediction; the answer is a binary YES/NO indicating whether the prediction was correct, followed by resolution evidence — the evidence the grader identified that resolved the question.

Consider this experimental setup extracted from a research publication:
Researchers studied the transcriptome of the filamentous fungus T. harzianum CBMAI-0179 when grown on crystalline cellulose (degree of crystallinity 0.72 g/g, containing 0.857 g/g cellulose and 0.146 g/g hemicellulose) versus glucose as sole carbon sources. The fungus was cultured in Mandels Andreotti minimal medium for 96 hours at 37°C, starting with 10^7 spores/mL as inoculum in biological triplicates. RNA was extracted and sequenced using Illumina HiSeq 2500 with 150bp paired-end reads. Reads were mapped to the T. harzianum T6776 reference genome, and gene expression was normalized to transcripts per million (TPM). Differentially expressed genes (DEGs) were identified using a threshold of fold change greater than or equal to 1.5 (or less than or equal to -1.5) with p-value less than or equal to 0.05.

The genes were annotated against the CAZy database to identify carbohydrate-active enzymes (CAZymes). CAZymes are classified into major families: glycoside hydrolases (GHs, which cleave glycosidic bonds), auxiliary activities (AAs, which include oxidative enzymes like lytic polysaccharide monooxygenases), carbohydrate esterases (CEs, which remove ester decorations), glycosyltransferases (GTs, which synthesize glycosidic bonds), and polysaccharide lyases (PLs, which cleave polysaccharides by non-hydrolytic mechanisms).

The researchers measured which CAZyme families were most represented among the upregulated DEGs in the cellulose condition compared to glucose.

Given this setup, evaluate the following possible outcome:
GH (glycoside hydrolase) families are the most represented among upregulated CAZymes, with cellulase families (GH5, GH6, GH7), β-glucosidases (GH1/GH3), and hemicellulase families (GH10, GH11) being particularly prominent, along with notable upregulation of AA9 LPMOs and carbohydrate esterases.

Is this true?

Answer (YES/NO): NO